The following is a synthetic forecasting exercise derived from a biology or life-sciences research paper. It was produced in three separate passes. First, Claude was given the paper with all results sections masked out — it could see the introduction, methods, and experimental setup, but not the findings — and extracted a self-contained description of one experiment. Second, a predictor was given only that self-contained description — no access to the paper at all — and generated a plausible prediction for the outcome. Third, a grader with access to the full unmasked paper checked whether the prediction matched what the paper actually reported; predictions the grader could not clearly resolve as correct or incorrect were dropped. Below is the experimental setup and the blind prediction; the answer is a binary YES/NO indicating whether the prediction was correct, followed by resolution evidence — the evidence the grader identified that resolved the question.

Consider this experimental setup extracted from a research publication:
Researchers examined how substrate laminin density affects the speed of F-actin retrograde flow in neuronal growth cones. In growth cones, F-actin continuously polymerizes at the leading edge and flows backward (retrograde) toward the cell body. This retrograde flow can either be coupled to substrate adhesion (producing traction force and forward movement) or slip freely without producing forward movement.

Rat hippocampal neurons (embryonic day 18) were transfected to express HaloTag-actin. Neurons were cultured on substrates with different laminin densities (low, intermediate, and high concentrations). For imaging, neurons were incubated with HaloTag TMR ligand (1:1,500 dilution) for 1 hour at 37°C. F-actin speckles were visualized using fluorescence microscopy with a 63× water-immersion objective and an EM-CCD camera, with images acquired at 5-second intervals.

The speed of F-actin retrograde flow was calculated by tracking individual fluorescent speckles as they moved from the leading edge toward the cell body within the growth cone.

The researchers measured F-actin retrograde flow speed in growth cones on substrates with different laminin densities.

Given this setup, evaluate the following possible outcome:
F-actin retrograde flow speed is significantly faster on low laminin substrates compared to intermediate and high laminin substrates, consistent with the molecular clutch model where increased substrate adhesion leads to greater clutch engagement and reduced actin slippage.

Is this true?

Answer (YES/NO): YES